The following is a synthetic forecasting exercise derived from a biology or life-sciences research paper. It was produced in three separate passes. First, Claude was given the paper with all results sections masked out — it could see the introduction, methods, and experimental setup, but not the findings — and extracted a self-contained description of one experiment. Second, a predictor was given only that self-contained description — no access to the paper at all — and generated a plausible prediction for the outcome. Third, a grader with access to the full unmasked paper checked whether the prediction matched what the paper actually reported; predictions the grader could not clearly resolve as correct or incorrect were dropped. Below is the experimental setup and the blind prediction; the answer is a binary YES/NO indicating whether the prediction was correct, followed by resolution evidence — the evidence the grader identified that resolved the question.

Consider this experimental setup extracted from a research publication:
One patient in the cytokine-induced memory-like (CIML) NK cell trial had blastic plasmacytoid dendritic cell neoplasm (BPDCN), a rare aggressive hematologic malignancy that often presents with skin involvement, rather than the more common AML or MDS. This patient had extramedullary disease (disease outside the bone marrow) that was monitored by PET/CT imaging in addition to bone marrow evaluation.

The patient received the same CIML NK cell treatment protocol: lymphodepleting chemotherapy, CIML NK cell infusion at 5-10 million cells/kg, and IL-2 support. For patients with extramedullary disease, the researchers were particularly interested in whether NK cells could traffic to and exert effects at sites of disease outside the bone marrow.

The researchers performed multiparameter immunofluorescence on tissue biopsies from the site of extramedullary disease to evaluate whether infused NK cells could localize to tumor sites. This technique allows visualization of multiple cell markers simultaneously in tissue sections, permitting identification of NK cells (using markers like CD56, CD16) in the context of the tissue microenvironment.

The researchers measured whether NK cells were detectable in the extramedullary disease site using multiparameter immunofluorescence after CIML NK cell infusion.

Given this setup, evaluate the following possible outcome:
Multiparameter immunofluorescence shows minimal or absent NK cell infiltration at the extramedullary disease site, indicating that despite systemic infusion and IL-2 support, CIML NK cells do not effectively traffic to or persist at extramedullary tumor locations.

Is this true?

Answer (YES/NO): NO